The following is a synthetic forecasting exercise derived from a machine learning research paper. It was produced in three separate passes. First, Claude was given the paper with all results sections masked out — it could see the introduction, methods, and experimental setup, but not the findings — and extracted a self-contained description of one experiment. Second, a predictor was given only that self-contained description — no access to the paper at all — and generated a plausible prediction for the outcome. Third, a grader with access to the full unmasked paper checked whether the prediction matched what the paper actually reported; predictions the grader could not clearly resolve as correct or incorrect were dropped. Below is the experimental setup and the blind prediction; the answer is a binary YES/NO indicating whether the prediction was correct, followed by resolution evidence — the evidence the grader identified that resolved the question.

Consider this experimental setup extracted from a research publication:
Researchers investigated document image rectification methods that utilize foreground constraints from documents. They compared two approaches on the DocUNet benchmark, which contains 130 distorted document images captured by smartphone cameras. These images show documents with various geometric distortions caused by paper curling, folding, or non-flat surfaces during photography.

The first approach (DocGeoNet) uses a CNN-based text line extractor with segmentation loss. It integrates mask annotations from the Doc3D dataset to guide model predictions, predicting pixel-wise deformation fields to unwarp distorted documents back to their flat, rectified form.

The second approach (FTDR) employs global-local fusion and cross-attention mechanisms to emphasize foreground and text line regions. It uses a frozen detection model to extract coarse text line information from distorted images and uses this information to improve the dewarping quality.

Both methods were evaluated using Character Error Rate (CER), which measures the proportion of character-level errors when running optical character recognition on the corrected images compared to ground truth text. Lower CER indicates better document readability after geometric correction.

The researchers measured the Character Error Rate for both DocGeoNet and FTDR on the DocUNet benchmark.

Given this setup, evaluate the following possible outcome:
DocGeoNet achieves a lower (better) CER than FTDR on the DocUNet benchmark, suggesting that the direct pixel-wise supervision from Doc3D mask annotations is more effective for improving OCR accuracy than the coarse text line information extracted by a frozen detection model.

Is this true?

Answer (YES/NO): NO